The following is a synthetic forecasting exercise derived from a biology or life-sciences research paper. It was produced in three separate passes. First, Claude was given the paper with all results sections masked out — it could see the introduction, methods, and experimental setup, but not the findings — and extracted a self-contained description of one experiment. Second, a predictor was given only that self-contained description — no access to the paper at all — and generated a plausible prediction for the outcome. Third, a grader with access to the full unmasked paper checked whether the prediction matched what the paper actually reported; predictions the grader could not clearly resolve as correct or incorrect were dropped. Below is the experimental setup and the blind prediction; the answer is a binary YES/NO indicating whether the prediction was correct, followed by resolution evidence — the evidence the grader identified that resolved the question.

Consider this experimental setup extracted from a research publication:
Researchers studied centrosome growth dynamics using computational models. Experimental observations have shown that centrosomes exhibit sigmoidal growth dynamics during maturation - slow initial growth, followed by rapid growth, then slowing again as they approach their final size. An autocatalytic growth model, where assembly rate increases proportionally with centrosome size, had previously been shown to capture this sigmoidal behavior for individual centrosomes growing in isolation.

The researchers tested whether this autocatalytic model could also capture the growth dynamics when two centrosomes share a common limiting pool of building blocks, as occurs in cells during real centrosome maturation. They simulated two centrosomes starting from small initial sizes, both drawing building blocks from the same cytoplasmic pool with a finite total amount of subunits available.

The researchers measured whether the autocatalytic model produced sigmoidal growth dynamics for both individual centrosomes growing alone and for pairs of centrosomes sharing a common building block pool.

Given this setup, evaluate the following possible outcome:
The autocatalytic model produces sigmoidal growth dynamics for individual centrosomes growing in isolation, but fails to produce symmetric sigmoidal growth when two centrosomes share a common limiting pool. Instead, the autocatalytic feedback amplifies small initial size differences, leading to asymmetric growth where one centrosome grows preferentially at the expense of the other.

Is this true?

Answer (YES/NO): YES